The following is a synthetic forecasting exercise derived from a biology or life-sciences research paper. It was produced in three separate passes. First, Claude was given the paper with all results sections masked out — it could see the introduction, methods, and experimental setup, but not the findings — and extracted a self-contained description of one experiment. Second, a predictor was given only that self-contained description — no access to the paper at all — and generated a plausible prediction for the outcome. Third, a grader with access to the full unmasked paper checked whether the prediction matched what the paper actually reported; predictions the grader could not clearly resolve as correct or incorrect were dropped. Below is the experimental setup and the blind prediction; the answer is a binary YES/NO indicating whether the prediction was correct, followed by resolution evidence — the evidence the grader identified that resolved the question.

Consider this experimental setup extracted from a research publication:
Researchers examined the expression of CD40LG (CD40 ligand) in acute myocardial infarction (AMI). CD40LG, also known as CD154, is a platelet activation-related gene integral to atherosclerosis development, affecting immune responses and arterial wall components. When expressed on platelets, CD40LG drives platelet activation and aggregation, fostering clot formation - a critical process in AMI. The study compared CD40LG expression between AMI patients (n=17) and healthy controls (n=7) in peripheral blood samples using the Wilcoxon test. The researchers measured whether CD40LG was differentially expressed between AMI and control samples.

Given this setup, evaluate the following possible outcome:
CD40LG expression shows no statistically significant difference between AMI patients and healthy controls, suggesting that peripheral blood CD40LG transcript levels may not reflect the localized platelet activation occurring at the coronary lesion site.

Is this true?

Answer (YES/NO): NO